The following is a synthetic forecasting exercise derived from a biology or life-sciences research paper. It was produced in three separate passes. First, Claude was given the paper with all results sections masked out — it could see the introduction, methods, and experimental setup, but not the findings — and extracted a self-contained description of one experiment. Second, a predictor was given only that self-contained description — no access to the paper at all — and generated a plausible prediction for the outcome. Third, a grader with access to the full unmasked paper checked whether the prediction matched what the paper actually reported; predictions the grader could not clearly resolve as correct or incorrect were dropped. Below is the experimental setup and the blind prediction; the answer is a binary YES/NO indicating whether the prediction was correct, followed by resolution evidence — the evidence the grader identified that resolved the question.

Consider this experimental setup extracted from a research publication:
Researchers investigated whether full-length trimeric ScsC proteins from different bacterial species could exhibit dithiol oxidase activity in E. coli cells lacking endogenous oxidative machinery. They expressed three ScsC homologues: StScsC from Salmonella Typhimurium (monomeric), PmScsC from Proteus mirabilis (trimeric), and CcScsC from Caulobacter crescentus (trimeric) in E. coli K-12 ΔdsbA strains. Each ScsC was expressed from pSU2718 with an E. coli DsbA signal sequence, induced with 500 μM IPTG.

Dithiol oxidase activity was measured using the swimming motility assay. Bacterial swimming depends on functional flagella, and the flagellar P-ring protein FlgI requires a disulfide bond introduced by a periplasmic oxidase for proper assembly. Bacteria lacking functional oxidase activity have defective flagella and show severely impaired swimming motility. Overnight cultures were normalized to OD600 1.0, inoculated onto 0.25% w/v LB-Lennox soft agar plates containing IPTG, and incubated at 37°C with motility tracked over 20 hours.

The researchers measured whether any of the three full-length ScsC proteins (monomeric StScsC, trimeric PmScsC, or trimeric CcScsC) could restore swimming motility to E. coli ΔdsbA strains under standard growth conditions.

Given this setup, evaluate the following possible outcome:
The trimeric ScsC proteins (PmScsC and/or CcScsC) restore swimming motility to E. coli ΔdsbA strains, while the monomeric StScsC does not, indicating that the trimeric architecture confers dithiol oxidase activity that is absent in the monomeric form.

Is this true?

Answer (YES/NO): NO